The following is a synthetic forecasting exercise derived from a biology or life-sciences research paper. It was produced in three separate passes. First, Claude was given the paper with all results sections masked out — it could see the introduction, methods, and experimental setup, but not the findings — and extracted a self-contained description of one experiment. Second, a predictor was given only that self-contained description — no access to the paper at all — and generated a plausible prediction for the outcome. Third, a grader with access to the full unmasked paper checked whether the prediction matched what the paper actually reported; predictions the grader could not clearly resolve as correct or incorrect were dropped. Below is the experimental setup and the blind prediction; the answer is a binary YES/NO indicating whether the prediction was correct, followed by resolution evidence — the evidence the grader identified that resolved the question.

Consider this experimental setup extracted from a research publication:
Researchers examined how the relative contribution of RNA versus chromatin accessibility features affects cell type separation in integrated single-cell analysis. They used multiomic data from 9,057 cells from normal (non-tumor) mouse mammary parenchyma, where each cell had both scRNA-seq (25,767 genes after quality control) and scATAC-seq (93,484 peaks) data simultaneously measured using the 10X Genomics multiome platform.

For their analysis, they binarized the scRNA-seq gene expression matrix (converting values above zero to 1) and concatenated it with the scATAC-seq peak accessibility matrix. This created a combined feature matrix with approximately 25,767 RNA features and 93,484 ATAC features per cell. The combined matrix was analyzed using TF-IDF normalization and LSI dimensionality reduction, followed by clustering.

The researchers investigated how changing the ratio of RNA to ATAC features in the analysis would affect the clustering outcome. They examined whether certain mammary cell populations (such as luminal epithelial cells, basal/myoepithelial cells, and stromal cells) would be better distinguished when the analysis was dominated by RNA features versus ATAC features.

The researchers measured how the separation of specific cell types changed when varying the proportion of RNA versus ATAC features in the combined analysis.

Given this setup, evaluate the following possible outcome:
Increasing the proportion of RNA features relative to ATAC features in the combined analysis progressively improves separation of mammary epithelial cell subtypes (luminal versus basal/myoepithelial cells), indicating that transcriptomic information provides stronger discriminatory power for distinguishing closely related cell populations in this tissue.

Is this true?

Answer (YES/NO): NO